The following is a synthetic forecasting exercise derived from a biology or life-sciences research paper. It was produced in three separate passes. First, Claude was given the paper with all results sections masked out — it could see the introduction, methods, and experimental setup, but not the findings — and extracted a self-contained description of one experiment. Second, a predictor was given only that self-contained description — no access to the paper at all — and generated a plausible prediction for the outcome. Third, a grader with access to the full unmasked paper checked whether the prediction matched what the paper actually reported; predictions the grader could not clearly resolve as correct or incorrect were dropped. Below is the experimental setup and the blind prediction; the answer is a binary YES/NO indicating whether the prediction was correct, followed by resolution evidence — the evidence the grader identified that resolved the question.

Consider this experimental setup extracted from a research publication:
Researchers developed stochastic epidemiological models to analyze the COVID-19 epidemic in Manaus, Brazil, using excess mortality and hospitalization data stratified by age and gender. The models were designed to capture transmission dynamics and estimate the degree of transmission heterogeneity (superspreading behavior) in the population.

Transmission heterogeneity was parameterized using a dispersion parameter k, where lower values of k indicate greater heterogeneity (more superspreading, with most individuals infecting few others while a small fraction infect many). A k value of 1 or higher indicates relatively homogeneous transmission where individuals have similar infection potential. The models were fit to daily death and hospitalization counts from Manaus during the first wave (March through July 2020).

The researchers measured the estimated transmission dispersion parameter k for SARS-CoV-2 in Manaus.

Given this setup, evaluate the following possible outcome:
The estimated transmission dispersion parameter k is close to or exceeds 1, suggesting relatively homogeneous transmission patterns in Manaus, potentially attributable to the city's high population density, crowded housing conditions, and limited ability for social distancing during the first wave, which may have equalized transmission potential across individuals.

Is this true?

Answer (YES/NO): NO